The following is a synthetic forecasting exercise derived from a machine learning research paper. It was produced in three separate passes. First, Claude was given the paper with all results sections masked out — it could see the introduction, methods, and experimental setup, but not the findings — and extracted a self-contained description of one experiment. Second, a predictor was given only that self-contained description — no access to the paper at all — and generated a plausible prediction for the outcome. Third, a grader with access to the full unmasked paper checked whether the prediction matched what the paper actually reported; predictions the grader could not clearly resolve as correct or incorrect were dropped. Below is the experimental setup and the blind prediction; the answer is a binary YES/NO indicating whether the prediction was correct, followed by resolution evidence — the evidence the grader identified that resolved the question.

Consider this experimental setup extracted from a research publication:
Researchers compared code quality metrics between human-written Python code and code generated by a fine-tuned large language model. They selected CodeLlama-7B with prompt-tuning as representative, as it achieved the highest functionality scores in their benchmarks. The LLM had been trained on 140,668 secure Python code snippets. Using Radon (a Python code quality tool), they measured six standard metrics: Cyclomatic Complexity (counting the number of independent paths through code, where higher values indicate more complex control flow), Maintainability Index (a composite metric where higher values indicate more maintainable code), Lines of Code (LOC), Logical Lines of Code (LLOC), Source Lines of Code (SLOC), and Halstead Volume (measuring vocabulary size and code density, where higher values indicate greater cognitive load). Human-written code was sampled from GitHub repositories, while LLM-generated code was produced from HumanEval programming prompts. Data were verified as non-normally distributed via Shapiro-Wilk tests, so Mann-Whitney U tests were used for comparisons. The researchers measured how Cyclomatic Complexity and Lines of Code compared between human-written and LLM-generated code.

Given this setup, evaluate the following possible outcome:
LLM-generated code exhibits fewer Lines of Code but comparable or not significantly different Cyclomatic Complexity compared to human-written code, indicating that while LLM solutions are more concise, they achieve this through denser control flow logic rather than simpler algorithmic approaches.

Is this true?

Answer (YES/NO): NO